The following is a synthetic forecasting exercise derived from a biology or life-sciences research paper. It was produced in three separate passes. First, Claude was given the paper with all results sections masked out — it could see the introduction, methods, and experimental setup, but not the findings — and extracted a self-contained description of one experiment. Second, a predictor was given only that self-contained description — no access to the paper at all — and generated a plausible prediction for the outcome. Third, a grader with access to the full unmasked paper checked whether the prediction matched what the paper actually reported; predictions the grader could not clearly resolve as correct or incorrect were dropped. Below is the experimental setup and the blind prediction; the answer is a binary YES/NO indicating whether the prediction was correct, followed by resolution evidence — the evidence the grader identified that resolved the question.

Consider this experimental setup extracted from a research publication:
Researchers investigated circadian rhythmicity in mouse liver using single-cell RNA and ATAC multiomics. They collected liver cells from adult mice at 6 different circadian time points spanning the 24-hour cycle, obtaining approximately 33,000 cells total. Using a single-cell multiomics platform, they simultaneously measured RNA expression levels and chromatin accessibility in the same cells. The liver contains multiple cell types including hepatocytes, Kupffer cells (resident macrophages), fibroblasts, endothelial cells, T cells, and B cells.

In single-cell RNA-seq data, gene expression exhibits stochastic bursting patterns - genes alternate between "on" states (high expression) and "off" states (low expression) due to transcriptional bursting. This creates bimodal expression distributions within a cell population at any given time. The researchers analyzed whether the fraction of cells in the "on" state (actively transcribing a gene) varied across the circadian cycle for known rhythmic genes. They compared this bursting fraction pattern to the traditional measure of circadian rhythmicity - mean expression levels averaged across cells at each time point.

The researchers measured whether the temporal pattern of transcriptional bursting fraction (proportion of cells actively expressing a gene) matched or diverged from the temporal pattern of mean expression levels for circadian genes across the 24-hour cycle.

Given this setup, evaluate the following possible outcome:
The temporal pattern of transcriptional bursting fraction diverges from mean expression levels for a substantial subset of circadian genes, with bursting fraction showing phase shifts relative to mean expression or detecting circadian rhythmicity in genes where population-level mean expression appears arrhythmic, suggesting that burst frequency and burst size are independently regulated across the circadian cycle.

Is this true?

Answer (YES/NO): NO